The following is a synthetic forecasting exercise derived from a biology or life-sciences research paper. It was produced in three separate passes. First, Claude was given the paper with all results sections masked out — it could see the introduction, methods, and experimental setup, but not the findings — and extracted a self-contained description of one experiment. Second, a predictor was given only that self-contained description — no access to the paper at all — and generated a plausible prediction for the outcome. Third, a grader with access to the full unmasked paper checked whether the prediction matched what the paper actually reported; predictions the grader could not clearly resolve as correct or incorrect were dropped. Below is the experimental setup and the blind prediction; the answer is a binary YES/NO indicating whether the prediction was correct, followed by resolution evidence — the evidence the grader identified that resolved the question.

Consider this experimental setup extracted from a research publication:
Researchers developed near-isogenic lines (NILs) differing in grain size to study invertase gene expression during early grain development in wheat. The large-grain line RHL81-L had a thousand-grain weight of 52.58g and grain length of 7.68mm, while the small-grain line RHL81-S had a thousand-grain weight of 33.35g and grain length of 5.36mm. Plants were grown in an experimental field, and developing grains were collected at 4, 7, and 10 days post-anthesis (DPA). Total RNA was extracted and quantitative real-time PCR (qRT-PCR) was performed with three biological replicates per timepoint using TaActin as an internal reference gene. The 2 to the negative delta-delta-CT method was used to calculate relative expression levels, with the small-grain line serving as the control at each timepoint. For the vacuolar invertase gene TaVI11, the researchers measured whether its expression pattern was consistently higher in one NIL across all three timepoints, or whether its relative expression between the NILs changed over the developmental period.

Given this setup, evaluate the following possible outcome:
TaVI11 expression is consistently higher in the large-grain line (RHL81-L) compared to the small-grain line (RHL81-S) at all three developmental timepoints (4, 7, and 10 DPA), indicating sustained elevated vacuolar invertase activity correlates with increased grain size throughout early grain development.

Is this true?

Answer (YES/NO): NO